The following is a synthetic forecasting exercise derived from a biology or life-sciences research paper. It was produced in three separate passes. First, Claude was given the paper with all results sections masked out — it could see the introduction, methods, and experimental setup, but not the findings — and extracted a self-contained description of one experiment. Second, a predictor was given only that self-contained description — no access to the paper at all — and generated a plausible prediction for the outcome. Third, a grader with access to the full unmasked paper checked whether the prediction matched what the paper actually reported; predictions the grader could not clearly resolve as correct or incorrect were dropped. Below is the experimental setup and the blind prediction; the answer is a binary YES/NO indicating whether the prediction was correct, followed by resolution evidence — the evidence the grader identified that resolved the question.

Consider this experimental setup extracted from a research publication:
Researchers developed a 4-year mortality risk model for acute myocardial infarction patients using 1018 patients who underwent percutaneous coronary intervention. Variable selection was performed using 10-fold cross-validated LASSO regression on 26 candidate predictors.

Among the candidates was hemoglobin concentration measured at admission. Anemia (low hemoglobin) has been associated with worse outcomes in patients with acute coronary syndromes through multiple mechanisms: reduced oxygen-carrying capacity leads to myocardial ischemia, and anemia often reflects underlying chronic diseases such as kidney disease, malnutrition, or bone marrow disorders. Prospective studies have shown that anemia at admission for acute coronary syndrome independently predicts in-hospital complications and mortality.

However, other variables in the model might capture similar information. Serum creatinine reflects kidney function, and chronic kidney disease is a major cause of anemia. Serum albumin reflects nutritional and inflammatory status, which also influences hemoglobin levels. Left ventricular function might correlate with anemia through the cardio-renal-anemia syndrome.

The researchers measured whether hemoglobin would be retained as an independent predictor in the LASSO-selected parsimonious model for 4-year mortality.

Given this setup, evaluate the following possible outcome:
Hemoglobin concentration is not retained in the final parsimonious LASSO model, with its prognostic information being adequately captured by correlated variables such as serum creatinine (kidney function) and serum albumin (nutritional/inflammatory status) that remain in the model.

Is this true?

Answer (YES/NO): YES